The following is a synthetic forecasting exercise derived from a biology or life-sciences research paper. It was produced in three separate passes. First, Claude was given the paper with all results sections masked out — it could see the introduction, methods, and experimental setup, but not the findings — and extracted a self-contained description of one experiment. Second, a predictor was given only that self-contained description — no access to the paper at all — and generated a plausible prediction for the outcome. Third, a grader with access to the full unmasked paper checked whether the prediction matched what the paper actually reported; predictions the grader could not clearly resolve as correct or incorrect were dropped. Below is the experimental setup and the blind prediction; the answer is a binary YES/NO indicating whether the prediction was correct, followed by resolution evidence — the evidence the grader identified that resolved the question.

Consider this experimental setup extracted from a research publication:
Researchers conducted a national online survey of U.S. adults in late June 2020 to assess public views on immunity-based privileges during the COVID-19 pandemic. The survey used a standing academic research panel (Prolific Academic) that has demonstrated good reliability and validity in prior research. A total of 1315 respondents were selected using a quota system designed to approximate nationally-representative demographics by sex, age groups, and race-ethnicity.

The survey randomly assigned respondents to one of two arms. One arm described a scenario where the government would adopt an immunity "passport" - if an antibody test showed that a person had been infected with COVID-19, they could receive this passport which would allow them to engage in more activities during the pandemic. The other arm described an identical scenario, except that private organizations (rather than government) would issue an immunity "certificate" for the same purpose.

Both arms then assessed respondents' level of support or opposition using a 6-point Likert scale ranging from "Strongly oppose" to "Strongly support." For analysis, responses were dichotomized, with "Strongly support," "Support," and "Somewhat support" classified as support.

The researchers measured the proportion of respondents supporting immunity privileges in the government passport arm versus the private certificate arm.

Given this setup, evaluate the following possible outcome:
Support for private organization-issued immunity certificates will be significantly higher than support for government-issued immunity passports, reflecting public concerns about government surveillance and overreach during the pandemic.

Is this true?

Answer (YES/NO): YES